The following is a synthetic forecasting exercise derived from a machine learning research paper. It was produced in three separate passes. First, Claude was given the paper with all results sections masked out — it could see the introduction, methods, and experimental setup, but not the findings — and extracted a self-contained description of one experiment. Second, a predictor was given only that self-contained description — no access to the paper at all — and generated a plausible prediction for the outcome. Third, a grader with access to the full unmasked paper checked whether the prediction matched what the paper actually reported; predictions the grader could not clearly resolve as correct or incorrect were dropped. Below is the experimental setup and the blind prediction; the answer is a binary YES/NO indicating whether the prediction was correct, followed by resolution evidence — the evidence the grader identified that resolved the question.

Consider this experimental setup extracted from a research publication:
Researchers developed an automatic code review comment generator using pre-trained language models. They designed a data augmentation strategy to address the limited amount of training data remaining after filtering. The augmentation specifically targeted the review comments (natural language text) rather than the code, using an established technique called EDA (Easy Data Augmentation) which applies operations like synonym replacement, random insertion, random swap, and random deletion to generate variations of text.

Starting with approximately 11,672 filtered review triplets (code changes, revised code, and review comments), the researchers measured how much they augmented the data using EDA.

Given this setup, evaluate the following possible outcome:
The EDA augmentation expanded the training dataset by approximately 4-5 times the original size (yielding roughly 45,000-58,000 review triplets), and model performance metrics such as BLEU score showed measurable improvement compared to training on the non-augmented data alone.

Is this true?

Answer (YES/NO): NO